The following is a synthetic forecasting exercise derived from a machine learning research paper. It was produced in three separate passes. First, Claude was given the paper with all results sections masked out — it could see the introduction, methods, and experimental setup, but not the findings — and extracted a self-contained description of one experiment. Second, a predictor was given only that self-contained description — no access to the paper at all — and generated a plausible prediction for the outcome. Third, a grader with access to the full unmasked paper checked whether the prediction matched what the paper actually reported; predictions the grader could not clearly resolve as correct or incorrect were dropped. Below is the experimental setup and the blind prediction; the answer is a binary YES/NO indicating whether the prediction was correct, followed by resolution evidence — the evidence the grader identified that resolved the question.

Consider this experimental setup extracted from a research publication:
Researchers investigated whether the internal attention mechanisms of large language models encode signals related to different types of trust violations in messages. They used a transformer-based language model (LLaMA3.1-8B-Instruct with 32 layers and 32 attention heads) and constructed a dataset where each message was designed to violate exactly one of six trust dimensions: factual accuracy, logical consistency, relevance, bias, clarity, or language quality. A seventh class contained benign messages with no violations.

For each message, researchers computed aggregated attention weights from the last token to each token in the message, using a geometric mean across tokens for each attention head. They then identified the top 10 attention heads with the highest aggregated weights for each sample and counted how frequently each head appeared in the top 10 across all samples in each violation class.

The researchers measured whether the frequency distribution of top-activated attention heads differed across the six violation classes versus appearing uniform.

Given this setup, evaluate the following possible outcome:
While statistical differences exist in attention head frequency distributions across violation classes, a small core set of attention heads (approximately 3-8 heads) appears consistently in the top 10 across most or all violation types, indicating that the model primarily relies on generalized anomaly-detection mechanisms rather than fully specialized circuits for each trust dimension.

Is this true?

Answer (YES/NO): NO